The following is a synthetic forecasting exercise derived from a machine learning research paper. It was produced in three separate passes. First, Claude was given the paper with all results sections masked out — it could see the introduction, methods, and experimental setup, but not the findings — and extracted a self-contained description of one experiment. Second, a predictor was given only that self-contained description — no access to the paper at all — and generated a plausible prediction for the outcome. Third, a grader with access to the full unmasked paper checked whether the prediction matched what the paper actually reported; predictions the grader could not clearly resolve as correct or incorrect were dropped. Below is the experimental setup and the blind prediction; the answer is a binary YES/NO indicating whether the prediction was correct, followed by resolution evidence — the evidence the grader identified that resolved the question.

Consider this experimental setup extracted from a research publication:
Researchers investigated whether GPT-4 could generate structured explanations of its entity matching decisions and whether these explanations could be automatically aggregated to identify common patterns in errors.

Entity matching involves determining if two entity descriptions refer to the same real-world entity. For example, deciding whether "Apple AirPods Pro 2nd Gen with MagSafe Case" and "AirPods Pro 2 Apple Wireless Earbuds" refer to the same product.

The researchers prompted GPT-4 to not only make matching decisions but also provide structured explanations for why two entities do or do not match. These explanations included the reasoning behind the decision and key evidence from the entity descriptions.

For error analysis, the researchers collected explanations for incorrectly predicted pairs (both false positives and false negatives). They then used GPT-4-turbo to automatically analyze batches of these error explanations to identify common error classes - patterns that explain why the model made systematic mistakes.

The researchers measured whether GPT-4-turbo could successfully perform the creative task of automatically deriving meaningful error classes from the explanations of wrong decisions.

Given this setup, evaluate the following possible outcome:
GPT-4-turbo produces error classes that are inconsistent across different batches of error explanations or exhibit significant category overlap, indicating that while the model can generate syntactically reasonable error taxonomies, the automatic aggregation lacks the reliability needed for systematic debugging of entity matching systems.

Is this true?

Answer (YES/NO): NO